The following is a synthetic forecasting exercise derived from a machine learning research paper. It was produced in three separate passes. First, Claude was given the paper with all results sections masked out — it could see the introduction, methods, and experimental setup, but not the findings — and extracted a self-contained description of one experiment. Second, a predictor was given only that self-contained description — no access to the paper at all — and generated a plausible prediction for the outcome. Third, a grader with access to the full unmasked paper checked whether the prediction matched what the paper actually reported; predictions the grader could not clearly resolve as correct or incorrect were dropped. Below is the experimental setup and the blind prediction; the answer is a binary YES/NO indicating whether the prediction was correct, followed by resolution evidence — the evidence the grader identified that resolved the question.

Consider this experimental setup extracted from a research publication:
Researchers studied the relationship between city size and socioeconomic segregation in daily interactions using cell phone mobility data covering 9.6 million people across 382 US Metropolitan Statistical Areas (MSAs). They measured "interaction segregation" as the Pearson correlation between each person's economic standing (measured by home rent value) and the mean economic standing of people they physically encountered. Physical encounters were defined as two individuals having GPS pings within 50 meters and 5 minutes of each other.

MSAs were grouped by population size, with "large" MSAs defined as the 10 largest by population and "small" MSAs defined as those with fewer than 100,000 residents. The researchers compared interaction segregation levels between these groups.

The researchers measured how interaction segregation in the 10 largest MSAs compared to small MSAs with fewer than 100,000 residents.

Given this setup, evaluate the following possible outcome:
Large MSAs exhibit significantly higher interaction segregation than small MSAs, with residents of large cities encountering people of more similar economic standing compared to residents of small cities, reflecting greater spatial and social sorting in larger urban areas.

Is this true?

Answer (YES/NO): YES